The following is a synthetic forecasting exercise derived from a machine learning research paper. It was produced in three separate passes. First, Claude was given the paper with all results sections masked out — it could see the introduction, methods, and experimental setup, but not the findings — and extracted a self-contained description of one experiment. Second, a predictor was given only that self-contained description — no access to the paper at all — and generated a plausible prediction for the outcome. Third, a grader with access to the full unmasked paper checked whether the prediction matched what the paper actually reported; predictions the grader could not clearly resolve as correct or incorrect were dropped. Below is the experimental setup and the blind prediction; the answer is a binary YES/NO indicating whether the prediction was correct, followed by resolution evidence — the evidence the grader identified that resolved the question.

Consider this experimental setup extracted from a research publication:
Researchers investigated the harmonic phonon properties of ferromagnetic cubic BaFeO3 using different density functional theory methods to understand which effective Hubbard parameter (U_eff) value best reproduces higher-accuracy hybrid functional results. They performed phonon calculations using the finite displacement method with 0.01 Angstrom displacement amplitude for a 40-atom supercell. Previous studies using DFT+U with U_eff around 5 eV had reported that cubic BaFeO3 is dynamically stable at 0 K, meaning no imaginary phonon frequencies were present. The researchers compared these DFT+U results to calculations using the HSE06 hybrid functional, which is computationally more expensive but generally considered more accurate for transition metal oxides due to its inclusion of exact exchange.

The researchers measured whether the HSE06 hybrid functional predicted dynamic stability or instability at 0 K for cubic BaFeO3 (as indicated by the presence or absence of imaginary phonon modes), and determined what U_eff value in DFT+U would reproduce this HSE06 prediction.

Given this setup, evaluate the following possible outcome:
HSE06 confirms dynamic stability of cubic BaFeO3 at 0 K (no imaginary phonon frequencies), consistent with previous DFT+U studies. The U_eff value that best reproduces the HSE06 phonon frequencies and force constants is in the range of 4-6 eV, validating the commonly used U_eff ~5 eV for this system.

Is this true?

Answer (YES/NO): NO